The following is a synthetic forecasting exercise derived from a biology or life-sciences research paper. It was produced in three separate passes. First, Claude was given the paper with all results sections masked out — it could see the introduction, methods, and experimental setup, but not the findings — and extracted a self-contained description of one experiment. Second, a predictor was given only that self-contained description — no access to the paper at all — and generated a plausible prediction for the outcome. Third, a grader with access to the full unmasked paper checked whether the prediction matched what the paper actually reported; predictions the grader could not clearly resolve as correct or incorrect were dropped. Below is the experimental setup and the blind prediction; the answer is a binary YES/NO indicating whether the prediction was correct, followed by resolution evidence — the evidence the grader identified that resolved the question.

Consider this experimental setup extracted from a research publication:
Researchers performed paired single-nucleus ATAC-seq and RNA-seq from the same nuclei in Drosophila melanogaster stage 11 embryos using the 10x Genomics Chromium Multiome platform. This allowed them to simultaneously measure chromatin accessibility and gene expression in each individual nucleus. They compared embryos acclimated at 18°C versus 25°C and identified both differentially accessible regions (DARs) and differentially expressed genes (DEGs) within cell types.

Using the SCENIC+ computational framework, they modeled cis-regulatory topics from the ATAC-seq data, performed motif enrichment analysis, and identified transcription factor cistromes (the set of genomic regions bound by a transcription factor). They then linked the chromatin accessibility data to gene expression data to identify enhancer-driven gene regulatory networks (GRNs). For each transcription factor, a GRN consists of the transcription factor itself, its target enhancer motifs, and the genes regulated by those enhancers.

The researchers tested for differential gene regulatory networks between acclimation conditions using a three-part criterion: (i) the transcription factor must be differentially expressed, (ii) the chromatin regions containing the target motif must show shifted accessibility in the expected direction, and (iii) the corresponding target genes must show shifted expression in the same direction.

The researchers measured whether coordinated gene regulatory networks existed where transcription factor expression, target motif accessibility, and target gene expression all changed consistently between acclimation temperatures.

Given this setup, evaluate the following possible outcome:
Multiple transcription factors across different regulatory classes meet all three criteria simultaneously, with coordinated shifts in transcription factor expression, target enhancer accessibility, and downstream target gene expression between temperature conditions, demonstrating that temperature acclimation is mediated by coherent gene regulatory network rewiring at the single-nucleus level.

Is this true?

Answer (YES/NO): YES